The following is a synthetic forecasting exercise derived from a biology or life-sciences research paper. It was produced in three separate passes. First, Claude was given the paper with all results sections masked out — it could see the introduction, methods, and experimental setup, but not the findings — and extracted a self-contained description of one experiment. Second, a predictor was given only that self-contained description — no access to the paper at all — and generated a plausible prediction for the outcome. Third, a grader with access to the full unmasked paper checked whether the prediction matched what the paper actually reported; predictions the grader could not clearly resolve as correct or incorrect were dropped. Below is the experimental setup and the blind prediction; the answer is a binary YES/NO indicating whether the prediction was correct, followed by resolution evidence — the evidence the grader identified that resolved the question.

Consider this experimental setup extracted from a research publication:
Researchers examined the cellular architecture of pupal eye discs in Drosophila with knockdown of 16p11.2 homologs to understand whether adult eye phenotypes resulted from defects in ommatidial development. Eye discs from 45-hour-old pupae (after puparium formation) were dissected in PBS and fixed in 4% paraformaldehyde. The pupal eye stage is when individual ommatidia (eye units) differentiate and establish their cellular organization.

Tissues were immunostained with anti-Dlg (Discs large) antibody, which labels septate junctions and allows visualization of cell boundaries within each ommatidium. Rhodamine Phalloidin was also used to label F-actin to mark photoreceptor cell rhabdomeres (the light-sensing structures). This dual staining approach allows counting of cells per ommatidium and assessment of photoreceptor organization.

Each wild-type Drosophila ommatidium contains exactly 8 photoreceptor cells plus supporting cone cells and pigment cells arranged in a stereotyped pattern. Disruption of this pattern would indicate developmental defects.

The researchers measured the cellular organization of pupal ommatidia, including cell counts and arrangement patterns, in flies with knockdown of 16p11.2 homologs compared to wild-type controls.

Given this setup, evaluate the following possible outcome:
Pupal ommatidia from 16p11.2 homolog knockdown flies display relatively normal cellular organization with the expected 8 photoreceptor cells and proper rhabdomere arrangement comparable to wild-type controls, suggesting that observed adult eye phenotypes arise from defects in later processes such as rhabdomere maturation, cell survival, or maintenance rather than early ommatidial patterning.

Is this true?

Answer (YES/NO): NO